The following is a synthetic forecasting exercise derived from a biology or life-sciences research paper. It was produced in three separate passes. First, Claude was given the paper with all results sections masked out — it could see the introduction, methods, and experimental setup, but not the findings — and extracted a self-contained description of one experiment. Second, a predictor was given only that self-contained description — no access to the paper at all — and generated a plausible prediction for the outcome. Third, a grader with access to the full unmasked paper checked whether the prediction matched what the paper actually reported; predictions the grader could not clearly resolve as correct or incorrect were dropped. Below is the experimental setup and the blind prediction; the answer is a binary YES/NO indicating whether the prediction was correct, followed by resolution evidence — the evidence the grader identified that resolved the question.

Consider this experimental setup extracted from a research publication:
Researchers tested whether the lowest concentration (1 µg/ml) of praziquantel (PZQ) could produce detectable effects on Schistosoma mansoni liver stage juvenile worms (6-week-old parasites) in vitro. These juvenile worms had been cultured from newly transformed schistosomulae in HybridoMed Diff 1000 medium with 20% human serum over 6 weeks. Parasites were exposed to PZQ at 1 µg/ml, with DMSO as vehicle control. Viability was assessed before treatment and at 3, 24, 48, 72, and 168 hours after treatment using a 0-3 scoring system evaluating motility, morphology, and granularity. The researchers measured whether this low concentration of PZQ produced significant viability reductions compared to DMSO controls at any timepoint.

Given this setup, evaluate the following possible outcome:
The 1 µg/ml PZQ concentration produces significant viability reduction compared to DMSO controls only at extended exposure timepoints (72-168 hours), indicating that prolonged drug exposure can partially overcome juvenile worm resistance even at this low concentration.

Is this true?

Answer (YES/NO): NO